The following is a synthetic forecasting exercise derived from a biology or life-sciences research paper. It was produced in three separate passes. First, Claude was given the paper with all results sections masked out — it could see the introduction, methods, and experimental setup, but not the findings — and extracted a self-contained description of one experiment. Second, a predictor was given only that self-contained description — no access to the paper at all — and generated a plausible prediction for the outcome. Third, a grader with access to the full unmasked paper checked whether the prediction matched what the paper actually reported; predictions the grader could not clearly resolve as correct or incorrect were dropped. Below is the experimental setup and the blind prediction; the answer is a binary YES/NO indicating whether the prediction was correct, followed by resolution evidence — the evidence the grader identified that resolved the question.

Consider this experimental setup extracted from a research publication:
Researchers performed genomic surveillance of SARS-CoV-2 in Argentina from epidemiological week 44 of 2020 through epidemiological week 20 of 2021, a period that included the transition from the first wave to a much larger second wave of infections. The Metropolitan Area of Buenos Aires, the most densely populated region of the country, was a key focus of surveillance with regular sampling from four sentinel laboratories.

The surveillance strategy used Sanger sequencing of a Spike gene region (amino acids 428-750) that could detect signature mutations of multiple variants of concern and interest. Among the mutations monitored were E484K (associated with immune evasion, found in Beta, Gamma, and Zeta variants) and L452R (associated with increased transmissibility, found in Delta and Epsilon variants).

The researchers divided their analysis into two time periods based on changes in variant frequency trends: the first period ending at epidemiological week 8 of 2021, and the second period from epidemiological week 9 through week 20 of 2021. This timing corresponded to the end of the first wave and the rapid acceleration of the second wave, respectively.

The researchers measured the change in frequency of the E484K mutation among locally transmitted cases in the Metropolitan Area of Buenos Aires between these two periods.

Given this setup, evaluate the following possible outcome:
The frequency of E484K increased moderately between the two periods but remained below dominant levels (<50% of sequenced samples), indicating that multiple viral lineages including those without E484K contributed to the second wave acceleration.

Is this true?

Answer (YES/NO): NO